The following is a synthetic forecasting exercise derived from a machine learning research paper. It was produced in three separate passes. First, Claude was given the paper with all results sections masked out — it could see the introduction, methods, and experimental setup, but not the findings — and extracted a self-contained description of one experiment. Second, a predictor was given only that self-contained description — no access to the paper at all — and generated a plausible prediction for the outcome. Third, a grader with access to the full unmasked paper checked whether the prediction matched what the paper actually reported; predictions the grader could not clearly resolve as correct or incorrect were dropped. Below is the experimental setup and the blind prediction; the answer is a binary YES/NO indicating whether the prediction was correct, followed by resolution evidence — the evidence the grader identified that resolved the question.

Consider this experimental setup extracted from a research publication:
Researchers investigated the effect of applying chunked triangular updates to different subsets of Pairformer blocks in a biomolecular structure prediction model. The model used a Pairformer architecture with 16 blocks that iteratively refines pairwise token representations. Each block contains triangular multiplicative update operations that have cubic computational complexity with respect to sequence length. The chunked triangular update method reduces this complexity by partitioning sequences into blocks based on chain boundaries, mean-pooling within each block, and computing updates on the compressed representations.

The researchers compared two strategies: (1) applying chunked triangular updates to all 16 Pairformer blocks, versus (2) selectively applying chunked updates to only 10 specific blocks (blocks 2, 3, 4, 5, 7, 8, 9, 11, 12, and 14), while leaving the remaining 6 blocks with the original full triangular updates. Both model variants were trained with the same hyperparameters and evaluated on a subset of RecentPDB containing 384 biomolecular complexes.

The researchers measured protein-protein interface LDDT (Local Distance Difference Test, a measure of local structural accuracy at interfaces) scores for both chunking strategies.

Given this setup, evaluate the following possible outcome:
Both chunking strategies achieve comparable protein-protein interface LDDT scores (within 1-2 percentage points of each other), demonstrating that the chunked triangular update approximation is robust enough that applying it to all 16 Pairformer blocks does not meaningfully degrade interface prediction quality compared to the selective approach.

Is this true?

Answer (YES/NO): NO